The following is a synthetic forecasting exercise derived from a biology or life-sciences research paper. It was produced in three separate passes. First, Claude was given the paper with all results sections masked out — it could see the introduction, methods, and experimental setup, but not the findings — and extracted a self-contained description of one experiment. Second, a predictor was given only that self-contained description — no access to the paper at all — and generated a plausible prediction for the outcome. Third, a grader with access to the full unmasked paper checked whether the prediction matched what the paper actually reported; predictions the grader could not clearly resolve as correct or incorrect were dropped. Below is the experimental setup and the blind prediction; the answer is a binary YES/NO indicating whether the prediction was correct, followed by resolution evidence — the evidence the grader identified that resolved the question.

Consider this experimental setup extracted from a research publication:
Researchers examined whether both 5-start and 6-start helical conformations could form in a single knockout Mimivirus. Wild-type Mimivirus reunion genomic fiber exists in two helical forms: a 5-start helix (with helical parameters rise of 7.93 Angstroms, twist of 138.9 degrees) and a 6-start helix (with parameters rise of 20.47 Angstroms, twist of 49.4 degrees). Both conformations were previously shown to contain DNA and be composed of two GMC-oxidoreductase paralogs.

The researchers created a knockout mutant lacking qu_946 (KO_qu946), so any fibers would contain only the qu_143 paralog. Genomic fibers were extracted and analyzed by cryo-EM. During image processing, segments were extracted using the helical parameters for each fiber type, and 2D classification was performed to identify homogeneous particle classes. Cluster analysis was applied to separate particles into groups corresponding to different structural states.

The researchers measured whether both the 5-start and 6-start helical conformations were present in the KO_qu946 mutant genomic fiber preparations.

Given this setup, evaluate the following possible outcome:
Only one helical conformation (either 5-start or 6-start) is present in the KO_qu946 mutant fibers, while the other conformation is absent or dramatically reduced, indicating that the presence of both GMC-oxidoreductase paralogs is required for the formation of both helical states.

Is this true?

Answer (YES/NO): NO